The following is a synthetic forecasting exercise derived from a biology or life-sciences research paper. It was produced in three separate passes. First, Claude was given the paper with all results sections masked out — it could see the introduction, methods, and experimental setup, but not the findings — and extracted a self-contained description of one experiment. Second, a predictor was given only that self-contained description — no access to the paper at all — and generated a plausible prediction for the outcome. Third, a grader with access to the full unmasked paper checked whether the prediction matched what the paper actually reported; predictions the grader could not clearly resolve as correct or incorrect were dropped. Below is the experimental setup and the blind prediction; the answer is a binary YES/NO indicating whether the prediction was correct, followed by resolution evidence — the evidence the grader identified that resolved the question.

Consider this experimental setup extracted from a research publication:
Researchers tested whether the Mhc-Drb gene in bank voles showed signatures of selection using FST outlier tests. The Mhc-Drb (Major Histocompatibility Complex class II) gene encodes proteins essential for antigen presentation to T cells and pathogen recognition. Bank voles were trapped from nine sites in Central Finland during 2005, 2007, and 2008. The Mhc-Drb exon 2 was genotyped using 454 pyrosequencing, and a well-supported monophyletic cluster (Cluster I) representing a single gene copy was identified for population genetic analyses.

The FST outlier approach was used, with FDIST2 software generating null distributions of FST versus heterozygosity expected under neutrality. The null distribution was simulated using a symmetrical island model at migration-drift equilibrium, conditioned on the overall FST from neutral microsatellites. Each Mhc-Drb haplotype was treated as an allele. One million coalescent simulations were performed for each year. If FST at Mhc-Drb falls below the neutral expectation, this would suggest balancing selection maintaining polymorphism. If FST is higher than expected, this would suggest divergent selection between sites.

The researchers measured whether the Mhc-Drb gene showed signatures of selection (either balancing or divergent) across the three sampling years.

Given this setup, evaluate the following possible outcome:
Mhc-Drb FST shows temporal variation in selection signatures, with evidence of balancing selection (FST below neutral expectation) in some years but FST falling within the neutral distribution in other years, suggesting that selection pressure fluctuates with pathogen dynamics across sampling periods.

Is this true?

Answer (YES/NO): NO